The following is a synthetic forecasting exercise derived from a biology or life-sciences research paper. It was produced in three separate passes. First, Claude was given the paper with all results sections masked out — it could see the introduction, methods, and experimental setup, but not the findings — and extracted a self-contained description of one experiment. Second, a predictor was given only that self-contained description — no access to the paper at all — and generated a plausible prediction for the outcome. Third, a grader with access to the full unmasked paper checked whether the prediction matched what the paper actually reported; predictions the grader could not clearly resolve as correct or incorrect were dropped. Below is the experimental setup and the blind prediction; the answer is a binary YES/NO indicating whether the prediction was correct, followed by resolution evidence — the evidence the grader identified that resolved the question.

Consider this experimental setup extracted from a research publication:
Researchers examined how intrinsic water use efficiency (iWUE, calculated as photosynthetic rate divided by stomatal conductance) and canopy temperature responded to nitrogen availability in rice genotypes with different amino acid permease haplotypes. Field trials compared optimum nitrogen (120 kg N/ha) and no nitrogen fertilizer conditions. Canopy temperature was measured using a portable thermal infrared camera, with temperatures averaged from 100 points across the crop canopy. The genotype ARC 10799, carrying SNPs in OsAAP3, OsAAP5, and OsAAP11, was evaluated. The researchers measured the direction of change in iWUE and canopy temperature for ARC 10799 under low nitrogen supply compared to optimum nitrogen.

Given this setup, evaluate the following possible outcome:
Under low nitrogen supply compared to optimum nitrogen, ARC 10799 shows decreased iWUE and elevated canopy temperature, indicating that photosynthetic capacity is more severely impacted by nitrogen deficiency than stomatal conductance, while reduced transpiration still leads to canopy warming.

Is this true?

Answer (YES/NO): NO